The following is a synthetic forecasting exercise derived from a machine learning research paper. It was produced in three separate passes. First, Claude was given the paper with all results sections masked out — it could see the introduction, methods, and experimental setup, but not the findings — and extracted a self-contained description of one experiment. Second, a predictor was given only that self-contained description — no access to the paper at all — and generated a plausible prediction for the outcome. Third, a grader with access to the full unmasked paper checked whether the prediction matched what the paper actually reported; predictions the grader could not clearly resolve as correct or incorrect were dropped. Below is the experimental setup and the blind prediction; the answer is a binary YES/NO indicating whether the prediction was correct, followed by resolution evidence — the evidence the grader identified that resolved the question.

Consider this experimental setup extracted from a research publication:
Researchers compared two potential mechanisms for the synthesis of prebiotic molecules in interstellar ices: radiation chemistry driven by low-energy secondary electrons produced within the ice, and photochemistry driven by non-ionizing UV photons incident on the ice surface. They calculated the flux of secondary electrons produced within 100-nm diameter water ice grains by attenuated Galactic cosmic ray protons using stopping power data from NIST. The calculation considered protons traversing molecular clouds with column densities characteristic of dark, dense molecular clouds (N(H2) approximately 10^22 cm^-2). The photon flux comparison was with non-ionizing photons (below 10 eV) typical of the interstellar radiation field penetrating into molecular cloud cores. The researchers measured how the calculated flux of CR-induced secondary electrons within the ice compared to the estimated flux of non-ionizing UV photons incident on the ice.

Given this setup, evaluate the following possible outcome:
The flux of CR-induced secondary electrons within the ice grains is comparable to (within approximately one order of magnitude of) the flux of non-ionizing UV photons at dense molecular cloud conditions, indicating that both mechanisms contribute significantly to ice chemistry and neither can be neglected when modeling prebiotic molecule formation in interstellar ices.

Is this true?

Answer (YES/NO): YES